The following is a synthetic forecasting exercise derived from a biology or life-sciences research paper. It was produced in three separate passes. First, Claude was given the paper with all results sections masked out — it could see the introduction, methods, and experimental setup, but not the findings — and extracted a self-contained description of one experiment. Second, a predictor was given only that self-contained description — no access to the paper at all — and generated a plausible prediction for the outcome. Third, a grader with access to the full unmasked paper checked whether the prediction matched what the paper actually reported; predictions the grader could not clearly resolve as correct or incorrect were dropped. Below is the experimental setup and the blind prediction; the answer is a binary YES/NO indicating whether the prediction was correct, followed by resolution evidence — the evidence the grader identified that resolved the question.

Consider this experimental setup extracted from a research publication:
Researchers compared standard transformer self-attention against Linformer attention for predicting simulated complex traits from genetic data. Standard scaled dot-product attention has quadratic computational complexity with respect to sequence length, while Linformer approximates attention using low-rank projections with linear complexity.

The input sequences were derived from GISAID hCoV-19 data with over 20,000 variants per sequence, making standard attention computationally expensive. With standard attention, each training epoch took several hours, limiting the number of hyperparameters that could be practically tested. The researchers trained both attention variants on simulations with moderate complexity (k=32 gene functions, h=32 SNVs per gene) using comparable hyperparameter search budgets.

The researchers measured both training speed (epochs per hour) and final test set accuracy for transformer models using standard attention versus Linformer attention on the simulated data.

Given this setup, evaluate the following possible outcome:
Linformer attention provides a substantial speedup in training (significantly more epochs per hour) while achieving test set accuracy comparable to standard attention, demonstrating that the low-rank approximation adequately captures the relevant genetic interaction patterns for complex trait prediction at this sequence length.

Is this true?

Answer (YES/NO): NO